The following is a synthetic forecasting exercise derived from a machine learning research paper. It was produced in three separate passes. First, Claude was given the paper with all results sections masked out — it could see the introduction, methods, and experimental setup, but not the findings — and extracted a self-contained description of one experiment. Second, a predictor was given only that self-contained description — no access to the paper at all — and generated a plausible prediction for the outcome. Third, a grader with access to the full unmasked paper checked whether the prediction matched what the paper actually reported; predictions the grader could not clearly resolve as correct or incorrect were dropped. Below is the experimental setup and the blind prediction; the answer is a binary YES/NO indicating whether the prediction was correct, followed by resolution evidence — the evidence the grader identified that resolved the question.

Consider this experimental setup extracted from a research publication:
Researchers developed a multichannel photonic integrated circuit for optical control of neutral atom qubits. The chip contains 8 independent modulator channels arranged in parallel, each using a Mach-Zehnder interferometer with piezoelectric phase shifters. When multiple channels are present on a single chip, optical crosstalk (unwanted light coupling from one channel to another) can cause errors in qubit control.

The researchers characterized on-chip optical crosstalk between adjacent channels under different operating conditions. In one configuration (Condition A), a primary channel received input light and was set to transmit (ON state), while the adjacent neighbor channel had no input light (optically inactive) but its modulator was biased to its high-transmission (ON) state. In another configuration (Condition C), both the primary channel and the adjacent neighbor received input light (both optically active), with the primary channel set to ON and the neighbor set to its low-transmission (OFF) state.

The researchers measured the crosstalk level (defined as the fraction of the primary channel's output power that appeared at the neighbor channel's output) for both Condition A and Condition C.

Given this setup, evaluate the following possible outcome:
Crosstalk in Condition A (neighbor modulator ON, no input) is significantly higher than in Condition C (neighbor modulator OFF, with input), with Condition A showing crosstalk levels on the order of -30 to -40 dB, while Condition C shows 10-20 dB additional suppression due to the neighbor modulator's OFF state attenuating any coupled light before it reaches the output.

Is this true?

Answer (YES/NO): NO